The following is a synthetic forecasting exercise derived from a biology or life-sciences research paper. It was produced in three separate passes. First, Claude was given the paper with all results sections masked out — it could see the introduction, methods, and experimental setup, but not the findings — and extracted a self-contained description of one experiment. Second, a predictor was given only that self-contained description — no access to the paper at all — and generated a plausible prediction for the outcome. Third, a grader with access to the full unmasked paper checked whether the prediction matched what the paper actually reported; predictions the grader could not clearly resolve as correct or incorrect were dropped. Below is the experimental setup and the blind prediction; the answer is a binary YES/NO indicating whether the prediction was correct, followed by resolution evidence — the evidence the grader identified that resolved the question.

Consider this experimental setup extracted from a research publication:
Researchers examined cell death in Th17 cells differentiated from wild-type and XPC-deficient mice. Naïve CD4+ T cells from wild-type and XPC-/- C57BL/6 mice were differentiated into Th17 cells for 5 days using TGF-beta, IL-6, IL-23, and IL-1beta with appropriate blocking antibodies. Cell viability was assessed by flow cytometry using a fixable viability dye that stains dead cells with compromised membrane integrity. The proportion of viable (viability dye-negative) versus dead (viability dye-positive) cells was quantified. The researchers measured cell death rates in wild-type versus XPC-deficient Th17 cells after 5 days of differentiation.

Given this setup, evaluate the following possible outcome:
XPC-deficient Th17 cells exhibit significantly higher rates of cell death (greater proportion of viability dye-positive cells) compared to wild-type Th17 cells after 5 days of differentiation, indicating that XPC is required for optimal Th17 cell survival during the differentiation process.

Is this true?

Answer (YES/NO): NO